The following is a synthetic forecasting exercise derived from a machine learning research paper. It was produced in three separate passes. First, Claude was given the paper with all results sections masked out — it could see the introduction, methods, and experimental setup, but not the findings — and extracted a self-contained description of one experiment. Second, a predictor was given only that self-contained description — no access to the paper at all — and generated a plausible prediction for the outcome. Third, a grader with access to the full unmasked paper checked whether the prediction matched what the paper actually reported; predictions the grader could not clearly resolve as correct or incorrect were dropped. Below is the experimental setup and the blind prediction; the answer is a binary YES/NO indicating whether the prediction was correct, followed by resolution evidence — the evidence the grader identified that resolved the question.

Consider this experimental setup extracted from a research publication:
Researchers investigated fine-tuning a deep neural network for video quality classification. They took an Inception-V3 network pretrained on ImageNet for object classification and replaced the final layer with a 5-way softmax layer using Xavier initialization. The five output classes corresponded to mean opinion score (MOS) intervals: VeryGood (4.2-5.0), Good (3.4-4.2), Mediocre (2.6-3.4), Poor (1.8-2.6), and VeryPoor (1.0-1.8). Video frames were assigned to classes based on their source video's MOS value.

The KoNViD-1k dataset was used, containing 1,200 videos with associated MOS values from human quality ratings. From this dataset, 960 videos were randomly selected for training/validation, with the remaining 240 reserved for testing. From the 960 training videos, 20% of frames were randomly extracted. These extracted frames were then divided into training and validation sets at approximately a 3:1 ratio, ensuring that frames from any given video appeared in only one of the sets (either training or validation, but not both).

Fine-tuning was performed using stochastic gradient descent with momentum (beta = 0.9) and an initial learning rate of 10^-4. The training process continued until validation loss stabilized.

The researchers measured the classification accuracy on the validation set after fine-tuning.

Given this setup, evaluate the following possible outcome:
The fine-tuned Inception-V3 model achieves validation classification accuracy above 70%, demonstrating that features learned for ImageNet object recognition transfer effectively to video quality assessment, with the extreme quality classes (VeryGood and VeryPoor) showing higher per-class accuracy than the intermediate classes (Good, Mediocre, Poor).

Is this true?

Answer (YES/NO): NO